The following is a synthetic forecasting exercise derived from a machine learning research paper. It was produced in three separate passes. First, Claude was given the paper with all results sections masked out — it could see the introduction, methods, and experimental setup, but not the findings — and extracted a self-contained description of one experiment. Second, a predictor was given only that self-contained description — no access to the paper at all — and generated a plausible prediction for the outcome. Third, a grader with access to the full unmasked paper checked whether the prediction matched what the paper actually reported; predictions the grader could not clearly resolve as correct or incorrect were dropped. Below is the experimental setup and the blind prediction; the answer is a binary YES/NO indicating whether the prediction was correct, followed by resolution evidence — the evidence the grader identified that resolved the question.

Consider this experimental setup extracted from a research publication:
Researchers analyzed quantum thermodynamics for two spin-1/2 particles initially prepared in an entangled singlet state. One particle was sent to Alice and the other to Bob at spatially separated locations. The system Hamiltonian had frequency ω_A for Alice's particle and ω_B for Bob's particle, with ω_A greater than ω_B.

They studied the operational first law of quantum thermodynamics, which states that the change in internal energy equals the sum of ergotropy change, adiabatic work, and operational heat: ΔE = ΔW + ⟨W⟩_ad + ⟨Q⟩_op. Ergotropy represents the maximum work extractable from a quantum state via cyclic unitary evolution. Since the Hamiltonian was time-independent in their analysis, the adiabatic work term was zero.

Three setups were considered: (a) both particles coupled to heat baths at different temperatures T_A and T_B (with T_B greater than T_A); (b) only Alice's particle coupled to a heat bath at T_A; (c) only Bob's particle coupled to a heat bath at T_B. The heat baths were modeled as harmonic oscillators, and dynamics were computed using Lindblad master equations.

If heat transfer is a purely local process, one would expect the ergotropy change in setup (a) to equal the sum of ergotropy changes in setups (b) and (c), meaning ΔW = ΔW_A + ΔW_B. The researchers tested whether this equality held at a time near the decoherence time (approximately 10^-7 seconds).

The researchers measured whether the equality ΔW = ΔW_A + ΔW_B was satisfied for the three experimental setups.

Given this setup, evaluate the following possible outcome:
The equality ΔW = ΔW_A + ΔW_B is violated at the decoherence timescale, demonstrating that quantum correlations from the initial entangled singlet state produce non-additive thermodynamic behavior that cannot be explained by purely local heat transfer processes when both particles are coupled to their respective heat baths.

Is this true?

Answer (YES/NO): YES